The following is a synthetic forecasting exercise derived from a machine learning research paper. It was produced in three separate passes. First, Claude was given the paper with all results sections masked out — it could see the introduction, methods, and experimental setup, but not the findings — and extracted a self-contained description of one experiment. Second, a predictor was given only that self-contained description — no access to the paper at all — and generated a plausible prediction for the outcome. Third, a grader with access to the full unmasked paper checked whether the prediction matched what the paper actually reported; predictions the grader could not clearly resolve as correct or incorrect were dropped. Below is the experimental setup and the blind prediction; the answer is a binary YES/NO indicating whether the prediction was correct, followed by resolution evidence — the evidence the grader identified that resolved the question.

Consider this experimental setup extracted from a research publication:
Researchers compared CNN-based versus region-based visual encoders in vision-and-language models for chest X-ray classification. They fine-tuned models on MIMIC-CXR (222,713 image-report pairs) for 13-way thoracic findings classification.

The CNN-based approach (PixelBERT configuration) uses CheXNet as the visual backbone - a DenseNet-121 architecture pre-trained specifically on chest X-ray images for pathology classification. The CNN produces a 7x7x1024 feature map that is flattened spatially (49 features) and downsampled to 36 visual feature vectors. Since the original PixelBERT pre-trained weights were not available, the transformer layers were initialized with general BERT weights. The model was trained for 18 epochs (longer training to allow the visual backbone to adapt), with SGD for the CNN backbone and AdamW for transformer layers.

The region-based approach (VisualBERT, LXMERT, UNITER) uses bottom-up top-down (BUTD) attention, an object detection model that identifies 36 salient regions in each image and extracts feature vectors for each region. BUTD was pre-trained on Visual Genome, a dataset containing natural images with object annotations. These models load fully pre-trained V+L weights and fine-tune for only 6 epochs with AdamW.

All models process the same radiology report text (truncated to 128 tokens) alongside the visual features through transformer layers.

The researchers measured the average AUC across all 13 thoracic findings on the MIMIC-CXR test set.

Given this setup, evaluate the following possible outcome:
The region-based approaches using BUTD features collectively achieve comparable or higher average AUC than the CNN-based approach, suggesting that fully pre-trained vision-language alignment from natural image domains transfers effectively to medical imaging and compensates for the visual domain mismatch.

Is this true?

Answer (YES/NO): YES